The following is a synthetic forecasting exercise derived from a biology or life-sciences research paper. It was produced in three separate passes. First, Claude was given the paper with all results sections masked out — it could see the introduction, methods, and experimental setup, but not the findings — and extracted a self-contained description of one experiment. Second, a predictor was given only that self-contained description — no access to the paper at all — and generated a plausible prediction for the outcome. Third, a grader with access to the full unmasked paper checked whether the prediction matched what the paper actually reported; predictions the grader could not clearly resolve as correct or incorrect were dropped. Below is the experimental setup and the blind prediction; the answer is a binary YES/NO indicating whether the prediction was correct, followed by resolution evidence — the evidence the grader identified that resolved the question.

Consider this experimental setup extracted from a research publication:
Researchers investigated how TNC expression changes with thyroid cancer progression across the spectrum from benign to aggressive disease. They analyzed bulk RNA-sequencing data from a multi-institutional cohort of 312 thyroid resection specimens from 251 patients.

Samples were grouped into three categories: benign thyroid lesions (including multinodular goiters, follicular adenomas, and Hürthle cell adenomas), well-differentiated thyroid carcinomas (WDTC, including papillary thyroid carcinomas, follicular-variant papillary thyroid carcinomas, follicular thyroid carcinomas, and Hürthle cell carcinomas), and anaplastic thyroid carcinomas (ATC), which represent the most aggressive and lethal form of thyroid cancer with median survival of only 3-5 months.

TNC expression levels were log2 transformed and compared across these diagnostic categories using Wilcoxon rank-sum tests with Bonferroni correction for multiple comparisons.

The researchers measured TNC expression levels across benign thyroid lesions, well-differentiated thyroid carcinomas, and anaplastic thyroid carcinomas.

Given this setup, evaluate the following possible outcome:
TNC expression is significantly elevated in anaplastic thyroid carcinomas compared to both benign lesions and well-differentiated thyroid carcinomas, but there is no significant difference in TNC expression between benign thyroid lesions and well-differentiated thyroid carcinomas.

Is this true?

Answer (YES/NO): NO